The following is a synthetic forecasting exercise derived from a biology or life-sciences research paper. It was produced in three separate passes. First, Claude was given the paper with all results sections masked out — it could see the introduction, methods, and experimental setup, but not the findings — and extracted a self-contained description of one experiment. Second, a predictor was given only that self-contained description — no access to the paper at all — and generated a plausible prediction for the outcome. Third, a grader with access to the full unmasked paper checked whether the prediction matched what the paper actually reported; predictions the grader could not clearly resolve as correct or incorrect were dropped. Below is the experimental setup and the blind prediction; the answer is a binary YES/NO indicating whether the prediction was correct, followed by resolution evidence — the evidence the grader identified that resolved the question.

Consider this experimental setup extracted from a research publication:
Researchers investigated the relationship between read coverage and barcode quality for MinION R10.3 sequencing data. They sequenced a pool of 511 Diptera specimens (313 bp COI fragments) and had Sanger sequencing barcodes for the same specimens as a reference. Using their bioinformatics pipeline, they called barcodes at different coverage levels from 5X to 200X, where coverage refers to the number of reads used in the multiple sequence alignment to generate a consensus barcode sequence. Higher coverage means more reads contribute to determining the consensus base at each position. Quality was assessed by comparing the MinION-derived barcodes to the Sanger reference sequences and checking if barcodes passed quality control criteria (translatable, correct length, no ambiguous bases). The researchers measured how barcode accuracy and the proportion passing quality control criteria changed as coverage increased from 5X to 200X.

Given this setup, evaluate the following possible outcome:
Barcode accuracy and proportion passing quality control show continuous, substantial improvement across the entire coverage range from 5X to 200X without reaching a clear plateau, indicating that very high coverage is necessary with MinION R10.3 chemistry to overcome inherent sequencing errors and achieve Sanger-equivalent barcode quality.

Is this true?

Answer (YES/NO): NO